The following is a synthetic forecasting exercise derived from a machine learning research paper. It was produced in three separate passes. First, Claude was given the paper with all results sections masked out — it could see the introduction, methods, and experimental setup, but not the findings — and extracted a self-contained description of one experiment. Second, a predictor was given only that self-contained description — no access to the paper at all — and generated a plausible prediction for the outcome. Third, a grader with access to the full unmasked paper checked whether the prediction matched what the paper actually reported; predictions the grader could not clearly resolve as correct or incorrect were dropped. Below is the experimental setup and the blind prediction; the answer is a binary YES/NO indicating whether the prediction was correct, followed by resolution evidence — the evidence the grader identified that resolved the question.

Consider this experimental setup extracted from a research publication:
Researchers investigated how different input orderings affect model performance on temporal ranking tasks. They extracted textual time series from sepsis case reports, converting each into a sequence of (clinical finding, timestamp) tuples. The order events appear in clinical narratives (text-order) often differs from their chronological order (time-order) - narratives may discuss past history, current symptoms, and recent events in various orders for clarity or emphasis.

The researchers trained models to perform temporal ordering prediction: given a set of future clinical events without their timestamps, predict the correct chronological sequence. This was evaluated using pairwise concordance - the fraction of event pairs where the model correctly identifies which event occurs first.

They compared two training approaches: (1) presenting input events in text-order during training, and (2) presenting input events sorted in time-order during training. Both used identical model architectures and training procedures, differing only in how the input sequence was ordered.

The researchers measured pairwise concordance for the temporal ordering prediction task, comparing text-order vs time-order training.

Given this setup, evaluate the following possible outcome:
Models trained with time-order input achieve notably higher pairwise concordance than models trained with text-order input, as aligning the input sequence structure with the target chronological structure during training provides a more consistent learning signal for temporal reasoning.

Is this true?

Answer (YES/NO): YES